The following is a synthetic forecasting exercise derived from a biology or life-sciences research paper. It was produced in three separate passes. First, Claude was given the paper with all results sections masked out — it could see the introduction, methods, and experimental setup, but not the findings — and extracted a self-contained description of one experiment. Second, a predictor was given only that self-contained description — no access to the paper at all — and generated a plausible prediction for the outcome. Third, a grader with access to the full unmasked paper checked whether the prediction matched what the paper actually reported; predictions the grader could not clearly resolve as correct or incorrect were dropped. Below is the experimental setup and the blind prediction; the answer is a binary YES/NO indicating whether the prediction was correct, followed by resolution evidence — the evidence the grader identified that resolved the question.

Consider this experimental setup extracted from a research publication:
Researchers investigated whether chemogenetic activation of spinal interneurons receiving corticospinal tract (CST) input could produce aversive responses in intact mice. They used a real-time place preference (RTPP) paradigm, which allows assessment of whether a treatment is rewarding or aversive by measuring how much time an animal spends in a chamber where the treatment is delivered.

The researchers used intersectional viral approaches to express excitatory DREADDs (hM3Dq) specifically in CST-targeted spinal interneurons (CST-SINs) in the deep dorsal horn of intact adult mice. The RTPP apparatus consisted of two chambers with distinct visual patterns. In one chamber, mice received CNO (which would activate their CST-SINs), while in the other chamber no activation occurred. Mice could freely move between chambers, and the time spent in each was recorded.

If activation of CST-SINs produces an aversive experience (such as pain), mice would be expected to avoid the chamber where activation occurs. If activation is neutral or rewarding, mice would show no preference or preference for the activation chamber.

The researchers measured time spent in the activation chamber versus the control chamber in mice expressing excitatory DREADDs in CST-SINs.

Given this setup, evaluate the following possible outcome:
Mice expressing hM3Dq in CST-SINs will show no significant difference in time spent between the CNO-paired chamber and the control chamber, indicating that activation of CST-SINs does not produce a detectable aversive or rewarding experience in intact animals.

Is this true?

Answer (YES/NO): NO